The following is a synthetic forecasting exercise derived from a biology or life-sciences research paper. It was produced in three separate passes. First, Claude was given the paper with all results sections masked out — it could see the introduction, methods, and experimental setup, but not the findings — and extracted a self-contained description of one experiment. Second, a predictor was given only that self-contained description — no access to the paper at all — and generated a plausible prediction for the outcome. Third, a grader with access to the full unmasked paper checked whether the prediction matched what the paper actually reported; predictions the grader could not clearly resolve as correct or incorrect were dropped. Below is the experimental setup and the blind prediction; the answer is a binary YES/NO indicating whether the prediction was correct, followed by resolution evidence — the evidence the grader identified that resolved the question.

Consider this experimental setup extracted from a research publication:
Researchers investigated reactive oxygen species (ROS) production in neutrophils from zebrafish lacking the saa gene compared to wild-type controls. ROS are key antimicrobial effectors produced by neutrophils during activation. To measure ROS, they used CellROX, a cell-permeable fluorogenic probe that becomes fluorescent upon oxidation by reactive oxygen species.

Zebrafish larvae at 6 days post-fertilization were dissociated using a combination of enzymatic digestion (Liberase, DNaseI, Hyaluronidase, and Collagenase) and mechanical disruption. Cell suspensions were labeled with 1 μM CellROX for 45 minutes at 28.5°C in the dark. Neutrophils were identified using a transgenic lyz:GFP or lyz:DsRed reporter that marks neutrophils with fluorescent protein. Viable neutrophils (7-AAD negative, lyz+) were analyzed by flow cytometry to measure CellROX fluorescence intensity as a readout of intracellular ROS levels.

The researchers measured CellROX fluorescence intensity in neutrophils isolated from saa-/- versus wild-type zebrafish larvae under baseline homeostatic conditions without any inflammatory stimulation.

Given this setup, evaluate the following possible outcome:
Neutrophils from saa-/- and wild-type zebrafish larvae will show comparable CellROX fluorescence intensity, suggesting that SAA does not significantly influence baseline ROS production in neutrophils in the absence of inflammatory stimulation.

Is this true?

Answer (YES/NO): NO